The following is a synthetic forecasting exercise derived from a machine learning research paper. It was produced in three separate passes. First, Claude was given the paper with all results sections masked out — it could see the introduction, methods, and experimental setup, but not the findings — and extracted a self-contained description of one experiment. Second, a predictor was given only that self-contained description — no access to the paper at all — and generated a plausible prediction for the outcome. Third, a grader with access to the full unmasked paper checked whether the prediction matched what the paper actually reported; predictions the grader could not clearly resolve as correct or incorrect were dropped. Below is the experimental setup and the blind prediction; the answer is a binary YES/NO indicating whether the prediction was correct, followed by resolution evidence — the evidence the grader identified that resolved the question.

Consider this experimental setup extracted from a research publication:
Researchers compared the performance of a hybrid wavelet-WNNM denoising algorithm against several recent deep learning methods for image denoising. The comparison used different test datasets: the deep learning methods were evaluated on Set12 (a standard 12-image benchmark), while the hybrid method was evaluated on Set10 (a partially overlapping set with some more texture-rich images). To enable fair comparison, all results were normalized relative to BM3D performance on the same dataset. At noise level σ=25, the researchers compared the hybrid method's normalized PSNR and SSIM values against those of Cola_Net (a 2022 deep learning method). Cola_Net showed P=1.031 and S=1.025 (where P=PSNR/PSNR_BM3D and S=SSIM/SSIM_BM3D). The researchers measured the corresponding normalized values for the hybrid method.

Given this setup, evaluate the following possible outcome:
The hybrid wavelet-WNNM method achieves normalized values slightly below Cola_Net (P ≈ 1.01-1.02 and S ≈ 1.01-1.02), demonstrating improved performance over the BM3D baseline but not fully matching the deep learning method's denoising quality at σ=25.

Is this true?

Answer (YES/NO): NO